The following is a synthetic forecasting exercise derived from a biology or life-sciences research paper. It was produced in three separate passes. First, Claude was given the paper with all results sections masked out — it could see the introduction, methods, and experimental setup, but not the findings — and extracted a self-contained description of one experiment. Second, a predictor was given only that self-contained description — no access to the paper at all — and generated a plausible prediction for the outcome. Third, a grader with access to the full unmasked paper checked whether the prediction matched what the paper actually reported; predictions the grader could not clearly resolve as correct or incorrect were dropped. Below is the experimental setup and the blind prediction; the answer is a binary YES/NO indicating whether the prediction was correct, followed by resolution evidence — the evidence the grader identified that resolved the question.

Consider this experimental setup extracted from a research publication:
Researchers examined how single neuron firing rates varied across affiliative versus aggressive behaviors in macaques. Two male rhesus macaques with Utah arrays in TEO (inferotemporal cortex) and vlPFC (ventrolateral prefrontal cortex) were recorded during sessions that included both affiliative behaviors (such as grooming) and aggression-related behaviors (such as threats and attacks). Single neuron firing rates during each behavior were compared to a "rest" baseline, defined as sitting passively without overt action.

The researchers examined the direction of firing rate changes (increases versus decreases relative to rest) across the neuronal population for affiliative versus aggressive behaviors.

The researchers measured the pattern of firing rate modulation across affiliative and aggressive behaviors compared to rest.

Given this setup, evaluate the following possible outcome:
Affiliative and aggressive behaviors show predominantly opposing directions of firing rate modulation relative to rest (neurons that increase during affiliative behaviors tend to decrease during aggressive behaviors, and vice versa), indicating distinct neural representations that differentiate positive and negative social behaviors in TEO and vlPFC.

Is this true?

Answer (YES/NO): YES